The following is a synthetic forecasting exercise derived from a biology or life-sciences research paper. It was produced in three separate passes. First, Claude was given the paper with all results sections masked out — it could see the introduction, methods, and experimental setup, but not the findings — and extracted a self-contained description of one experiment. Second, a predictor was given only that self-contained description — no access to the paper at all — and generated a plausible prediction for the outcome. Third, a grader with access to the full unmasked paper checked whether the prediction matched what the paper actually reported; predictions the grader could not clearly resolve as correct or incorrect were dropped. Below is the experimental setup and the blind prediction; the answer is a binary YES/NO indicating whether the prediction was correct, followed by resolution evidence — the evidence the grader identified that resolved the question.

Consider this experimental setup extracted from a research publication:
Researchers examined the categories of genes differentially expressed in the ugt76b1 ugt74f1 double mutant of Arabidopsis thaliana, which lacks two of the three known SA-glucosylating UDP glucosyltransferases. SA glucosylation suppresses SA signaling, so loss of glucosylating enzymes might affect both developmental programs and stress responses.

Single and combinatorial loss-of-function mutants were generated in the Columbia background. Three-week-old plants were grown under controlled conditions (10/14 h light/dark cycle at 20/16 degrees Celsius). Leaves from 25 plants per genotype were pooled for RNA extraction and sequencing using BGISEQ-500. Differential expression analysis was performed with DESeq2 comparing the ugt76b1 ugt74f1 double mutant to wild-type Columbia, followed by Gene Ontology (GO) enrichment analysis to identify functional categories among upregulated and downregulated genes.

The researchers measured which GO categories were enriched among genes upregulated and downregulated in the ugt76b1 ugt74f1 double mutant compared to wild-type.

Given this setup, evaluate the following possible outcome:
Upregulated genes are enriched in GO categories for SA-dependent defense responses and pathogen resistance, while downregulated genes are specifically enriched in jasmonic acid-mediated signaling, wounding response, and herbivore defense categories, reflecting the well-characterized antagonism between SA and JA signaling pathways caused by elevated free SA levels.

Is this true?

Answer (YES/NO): NO